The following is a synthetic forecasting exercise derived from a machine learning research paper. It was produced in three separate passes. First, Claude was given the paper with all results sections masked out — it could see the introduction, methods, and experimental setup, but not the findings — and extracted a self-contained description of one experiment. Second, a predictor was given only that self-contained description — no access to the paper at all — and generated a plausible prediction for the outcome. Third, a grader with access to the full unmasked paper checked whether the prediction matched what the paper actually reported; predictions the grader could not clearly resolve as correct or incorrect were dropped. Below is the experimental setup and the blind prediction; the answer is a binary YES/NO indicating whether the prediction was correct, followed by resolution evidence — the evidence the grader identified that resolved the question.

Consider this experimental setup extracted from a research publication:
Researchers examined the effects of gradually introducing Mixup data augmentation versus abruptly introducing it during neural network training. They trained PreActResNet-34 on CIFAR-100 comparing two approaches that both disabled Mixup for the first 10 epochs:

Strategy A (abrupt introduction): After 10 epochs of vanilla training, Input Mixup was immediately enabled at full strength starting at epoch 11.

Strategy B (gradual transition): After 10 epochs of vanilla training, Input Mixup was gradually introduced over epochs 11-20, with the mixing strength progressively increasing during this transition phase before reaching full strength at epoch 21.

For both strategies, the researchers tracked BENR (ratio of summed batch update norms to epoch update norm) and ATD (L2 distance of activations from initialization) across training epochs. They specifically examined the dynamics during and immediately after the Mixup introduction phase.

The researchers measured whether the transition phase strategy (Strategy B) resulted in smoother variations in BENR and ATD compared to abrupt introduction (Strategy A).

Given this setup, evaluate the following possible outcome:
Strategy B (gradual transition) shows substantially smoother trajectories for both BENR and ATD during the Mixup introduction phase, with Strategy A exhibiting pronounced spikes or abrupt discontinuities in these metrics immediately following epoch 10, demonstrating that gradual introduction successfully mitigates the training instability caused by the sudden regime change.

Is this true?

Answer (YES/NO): YES